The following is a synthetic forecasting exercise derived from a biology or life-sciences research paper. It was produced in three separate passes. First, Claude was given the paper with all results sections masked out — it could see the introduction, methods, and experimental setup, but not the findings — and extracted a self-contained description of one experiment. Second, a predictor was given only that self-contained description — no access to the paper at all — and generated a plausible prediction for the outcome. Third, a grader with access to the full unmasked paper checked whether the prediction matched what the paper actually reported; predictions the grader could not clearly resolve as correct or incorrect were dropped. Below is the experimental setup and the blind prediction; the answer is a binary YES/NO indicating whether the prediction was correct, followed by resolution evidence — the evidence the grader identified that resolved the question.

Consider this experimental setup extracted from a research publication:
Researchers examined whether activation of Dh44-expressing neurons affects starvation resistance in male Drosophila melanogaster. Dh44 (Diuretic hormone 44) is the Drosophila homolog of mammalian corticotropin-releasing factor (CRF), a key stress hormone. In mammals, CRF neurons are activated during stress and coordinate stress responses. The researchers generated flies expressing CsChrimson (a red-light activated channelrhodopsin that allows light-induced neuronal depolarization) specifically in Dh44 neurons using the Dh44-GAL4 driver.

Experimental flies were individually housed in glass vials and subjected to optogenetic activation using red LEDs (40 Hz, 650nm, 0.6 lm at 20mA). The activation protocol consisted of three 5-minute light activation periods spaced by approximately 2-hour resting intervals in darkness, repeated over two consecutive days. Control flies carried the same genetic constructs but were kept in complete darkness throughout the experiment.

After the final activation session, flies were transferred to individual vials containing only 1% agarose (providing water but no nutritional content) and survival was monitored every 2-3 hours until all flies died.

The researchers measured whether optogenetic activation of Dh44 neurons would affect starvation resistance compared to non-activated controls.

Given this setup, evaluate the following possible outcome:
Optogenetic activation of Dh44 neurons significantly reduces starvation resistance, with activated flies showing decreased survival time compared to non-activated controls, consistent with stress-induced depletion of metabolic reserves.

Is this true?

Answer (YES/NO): NO